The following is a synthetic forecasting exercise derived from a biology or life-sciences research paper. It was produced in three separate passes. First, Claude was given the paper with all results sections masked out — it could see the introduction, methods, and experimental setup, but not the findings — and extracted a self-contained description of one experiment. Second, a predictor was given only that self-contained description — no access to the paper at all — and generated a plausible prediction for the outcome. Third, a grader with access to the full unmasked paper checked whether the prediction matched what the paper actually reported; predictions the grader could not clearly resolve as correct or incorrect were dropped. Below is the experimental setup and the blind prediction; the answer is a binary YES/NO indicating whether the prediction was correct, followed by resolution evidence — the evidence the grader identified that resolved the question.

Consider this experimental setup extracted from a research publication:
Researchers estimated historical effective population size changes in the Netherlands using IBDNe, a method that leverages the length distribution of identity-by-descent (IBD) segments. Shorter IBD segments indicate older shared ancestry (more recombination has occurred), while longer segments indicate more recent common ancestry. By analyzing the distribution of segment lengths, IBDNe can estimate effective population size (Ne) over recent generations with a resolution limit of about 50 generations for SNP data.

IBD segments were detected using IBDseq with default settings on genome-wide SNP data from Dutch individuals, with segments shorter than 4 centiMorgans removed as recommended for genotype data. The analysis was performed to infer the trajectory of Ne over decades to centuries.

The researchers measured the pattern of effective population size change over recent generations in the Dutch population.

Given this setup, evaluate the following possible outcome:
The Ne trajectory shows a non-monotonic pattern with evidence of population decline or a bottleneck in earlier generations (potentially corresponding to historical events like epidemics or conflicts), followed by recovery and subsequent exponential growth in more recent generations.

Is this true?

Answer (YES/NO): NO